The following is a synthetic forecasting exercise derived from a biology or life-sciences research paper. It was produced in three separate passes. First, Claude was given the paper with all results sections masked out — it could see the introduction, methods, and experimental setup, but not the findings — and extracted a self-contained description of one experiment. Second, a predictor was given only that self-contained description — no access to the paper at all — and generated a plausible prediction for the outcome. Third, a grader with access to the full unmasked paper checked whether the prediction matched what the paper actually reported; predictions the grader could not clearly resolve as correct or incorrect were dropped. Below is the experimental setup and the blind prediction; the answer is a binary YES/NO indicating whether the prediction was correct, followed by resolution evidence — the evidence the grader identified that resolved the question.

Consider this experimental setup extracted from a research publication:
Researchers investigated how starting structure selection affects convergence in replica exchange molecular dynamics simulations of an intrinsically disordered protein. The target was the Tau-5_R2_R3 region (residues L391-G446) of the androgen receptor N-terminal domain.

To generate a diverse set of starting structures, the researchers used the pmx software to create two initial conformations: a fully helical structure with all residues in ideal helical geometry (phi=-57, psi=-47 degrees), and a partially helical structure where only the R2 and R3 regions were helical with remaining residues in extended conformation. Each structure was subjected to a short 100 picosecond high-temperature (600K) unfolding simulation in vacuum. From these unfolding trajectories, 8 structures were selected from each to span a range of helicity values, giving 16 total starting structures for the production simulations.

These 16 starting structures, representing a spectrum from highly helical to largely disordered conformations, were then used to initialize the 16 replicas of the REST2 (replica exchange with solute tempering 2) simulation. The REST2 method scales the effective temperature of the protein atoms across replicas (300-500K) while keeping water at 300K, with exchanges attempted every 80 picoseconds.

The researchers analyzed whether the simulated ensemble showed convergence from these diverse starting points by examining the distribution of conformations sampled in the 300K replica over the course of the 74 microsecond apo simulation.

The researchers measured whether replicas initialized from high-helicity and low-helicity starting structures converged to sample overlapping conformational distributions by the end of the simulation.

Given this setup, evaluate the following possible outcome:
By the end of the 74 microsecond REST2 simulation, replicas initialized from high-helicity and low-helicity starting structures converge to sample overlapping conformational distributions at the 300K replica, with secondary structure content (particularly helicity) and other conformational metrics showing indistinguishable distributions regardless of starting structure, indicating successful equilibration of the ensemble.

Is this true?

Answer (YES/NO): YES